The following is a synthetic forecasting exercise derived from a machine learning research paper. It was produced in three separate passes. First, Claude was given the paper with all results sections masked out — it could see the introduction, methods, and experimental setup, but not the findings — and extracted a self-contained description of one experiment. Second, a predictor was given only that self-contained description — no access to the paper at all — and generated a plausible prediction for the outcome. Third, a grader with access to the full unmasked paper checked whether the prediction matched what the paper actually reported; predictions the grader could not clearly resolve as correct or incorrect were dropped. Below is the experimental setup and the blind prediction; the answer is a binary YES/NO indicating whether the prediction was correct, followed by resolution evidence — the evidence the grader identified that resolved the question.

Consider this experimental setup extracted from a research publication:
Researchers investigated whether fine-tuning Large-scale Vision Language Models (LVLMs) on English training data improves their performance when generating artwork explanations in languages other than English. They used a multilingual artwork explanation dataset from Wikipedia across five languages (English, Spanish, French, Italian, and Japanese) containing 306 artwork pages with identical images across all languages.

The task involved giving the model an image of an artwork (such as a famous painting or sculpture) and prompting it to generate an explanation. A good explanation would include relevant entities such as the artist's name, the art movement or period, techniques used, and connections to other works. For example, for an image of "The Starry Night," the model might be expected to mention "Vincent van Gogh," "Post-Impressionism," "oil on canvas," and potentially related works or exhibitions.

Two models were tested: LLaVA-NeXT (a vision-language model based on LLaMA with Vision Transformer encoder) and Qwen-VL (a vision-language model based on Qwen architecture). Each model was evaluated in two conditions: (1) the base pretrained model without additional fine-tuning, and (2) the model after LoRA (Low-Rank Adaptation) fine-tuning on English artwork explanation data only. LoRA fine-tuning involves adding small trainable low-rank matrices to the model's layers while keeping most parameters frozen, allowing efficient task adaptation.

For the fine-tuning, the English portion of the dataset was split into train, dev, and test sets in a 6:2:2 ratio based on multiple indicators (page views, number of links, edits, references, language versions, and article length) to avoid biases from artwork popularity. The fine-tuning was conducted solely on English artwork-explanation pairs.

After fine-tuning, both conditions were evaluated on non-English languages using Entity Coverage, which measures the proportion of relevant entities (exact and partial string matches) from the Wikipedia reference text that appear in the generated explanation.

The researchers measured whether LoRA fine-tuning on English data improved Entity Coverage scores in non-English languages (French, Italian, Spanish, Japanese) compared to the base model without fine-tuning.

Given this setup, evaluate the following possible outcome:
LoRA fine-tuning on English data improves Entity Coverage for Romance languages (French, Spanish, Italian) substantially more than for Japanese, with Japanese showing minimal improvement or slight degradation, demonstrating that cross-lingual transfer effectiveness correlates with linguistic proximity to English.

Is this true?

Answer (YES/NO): NO